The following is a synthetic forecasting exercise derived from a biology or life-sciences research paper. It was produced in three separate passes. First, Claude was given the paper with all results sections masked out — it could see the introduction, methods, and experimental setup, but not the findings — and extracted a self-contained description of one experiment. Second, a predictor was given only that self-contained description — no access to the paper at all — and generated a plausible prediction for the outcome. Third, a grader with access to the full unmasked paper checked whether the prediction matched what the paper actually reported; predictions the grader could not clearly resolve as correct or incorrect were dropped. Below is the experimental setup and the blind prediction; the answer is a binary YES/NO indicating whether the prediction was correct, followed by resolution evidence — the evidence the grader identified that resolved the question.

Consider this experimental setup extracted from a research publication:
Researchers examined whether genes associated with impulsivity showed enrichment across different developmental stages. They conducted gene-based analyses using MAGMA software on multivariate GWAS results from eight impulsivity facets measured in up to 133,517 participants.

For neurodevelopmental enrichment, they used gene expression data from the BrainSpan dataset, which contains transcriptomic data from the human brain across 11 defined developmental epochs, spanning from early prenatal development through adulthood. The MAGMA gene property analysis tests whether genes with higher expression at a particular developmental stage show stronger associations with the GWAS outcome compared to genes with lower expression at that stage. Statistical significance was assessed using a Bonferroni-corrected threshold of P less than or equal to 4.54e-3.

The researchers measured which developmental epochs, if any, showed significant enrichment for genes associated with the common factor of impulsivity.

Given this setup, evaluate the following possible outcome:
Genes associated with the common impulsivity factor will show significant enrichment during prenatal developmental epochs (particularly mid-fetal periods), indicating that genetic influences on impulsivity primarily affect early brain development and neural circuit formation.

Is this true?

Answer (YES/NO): NO